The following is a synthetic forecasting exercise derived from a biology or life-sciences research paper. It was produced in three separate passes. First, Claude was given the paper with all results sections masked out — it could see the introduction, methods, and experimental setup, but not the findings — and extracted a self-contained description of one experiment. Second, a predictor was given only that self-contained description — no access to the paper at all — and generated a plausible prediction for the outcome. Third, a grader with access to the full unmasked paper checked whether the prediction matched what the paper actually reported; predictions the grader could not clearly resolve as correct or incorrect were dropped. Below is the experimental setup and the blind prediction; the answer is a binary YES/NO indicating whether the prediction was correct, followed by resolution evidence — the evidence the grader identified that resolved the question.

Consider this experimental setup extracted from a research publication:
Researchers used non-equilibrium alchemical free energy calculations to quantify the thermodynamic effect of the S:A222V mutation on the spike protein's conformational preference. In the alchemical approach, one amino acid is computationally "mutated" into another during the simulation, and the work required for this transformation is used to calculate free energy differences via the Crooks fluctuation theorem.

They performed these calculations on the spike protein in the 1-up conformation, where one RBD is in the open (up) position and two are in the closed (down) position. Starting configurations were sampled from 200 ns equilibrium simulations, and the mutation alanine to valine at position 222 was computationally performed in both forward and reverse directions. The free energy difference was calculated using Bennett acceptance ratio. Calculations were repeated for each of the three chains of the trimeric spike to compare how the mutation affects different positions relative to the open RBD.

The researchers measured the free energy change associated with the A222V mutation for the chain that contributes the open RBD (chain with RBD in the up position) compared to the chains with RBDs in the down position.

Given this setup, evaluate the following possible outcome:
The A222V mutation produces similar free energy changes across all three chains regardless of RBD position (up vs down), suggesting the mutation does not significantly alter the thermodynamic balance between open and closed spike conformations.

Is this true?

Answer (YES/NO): YES